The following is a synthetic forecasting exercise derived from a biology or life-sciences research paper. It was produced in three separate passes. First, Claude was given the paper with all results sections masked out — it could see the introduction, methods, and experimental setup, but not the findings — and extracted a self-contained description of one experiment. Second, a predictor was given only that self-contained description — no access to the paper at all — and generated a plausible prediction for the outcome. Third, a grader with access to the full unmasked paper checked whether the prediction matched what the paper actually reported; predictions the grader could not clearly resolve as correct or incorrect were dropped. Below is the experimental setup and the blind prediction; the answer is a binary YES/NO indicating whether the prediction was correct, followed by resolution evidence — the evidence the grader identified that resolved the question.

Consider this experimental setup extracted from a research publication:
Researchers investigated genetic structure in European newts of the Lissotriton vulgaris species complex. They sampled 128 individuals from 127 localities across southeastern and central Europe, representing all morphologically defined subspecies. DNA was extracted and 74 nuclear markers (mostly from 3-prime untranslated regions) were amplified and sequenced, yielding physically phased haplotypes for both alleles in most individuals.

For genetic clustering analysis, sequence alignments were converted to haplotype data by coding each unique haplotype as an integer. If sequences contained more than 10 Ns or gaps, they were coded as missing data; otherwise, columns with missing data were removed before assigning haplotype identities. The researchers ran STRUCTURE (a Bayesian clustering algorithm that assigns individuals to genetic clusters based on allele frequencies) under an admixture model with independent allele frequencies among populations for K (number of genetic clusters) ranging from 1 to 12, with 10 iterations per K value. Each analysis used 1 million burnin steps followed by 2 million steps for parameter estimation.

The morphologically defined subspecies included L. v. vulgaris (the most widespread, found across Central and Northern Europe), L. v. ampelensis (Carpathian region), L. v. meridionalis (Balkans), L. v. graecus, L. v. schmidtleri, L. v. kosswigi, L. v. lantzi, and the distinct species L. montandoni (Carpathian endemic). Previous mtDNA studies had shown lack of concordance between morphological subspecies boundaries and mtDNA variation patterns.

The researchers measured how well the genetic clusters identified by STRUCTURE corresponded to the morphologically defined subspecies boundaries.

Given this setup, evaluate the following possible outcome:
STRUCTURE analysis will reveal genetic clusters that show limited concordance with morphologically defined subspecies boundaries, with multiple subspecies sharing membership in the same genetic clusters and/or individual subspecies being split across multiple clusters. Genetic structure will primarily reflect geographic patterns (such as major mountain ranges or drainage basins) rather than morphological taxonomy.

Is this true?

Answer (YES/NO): NO